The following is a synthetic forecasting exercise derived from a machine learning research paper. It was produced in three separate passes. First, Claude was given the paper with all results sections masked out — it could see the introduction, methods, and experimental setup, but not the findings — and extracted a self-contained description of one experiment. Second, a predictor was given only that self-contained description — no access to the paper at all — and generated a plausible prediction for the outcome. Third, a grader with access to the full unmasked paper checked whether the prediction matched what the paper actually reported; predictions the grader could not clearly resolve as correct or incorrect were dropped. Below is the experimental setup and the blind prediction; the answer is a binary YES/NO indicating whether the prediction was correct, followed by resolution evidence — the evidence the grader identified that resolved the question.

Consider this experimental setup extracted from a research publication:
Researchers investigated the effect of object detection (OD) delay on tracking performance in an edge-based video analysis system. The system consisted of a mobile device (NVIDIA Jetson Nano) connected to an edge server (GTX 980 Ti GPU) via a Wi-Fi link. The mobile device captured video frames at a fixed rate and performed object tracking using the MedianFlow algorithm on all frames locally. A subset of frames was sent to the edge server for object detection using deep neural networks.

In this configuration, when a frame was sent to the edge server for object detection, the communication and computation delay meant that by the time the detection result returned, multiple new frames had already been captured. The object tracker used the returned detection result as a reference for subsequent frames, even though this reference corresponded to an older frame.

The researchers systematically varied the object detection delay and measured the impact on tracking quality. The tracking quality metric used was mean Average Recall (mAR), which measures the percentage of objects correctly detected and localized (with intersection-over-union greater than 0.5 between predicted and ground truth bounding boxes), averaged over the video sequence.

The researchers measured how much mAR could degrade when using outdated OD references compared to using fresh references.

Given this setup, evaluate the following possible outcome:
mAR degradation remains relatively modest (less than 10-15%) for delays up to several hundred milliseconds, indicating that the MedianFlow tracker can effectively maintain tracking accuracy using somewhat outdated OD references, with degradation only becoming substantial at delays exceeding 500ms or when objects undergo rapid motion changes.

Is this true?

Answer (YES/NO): NO